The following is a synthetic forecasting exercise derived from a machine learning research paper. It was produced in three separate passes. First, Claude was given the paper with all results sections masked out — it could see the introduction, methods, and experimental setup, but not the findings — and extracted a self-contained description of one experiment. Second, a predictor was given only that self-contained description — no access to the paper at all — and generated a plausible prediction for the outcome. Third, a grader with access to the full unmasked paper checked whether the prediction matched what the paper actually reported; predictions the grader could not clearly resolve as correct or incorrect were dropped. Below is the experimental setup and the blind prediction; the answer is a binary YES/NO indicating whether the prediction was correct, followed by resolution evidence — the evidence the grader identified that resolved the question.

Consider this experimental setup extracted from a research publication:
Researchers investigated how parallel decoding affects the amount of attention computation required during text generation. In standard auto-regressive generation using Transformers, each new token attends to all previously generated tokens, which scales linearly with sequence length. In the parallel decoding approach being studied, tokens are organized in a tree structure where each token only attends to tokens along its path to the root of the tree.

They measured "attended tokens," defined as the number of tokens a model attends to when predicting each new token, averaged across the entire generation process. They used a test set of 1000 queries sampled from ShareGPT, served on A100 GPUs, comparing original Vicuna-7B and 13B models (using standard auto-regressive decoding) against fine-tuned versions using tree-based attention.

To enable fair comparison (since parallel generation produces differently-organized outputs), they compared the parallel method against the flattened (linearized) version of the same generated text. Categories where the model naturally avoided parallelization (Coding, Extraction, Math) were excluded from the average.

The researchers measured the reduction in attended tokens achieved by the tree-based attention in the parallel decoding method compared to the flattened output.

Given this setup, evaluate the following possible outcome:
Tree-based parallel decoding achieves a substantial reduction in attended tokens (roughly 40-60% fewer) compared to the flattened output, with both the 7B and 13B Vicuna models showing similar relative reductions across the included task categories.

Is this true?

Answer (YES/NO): NO